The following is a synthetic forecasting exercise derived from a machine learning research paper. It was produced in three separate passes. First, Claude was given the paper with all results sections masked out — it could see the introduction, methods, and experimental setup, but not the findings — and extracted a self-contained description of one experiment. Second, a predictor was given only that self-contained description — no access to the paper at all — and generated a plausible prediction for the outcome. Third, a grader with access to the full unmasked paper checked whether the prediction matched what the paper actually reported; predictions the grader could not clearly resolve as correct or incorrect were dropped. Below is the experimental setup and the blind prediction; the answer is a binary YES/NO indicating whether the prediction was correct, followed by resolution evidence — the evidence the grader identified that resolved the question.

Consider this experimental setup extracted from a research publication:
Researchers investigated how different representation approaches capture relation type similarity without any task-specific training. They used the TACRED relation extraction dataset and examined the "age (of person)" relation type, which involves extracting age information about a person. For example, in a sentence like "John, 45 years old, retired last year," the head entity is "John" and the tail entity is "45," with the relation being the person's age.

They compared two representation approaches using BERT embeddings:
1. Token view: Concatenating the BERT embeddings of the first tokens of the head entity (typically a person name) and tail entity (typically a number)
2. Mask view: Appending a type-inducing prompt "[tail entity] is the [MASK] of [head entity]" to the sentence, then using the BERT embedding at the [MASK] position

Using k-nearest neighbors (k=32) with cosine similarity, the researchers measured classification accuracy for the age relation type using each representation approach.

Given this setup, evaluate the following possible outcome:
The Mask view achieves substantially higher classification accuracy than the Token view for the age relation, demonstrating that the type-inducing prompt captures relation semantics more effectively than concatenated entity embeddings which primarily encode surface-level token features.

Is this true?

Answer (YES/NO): NO